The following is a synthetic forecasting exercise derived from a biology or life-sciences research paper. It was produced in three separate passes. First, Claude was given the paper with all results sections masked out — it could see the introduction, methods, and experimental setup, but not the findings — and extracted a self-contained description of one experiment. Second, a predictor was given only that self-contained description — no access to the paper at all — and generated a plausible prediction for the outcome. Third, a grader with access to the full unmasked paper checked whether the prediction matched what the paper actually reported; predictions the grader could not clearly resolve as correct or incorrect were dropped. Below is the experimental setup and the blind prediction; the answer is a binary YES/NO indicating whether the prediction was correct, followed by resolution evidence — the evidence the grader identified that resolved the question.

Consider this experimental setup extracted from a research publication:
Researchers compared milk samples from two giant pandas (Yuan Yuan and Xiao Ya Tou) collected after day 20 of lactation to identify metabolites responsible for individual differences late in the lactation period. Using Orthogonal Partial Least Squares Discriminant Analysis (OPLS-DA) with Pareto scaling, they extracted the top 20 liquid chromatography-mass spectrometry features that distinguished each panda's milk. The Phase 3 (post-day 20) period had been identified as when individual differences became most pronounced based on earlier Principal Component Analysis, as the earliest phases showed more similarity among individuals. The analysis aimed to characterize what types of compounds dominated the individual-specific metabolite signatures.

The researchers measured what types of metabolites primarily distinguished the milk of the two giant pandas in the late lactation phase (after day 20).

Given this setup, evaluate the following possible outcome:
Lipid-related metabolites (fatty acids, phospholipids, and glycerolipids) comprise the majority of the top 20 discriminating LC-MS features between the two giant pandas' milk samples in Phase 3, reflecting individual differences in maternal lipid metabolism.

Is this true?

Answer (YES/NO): NO